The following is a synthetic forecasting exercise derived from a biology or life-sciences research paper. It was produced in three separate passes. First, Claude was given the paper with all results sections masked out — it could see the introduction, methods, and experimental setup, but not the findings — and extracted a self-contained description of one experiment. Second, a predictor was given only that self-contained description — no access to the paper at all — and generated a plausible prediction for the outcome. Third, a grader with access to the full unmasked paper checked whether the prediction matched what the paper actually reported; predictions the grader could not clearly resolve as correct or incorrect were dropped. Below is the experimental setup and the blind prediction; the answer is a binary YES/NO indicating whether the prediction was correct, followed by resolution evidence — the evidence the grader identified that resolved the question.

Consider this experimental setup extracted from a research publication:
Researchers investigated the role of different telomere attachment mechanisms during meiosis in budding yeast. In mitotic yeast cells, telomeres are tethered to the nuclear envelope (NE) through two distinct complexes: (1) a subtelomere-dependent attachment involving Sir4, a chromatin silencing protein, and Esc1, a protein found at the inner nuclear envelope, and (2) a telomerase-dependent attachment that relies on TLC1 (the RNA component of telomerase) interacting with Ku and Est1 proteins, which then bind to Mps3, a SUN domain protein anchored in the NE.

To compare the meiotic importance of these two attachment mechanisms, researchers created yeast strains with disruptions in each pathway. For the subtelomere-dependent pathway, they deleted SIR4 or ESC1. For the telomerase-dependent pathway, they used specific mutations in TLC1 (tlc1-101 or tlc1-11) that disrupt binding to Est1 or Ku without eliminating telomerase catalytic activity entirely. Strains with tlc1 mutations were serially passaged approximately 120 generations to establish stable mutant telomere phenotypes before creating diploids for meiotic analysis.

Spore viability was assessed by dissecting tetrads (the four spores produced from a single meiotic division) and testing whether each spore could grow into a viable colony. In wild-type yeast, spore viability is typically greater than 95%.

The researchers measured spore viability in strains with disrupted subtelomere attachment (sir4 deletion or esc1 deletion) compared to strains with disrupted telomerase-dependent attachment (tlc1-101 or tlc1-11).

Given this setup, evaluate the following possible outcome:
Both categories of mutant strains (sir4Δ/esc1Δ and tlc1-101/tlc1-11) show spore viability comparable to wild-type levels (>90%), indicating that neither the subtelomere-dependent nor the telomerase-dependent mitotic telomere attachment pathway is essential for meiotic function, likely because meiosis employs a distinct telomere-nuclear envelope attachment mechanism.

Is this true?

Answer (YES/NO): NO